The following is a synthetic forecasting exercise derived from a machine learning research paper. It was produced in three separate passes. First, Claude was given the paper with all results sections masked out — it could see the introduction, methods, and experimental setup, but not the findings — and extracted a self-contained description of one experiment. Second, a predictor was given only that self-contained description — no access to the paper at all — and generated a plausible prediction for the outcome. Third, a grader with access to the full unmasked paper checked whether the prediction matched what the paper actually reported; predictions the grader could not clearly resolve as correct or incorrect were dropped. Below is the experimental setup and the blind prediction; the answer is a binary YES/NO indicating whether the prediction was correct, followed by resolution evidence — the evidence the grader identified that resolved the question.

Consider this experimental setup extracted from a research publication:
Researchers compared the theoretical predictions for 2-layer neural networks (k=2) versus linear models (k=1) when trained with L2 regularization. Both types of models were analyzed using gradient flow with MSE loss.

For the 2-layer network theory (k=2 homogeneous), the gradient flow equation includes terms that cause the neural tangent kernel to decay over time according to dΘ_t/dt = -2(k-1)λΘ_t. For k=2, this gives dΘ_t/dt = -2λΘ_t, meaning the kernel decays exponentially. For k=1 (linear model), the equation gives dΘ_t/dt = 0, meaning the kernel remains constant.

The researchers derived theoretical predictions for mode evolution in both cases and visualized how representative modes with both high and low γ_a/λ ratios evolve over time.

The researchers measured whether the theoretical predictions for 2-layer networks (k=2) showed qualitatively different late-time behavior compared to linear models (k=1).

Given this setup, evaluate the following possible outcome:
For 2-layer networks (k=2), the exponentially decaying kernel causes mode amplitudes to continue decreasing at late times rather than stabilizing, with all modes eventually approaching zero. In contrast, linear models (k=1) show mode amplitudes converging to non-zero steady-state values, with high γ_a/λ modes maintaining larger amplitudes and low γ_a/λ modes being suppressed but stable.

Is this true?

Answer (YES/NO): YES